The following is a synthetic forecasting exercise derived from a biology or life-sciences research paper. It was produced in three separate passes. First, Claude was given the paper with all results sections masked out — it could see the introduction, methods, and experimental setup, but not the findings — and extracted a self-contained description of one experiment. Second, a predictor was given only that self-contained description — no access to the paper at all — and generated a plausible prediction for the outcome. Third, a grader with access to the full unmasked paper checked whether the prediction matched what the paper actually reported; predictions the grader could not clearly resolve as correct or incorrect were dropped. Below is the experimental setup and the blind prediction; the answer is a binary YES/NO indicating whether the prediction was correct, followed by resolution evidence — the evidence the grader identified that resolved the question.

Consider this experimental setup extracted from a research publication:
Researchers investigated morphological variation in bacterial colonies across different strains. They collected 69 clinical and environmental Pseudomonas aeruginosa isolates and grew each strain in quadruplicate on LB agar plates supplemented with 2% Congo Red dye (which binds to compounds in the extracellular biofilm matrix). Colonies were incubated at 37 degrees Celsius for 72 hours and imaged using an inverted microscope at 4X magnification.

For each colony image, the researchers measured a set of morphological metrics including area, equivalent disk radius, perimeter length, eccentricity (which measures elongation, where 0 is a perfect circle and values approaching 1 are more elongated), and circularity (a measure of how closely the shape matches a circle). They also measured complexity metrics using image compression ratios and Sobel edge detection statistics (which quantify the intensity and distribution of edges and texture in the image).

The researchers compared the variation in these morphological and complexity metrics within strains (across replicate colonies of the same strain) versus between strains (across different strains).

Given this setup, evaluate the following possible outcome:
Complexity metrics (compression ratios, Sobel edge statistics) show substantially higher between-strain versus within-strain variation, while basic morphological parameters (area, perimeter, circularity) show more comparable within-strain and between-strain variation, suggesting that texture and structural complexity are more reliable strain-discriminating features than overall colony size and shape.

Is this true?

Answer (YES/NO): NO